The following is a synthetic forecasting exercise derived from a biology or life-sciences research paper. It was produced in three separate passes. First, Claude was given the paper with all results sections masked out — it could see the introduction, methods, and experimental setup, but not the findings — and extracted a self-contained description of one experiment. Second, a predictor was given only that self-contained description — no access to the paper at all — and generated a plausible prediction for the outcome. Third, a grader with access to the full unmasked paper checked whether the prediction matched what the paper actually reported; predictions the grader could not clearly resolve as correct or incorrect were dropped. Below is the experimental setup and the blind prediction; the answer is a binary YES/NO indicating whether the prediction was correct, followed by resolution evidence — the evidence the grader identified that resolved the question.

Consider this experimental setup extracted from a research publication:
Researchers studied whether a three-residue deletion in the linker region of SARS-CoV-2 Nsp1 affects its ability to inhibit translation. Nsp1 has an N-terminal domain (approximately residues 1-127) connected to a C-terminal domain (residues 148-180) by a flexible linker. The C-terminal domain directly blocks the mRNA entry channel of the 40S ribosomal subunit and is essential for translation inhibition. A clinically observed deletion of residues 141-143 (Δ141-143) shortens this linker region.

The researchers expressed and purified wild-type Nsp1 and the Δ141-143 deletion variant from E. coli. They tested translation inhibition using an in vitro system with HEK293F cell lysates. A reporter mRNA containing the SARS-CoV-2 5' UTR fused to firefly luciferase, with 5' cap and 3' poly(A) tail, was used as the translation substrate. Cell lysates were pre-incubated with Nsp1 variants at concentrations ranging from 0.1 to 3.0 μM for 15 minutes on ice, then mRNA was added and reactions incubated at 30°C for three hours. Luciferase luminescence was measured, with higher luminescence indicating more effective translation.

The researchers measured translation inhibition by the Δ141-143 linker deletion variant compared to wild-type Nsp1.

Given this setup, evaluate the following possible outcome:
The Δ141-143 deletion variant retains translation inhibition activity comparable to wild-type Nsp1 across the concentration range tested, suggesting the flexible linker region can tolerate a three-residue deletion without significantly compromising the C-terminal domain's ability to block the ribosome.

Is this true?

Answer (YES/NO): YES